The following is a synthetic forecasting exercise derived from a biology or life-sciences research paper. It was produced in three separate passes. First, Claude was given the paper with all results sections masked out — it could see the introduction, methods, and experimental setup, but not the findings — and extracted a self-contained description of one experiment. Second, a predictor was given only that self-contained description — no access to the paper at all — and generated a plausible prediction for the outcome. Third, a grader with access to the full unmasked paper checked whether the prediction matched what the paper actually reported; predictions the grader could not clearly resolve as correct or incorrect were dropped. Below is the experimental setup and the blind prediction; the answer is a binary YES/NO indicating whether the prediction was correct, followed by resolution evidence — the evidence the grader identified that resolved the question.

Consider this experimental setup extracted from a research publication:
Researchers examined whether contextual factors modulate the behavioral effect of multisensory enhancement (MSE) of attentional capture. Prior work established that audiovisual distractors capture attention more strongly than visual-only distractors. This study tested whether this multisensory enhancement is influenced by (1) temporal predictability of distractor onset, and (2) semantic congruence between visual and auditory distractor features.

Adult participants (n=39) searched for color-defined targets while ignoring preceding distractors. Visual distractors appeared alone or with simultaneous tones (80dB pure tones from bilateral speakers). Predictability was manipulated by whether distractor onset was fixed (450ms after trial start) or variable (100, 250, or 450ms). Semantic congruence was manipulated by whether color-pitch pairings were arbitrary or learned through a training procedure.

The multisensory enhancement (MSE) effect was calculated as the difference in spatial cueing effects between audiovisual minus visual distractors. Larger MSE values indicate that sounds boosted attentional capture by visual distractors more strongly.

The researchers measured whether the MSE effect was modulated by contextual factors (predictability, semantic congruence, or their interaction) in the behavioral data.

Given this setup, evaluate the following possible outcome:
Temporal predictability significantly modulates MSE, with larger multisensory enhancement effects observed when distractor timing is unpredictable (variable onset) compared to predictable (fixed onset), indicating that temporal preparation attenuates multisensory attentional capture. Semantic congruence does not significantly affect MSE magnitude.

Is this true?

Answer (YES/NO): NO